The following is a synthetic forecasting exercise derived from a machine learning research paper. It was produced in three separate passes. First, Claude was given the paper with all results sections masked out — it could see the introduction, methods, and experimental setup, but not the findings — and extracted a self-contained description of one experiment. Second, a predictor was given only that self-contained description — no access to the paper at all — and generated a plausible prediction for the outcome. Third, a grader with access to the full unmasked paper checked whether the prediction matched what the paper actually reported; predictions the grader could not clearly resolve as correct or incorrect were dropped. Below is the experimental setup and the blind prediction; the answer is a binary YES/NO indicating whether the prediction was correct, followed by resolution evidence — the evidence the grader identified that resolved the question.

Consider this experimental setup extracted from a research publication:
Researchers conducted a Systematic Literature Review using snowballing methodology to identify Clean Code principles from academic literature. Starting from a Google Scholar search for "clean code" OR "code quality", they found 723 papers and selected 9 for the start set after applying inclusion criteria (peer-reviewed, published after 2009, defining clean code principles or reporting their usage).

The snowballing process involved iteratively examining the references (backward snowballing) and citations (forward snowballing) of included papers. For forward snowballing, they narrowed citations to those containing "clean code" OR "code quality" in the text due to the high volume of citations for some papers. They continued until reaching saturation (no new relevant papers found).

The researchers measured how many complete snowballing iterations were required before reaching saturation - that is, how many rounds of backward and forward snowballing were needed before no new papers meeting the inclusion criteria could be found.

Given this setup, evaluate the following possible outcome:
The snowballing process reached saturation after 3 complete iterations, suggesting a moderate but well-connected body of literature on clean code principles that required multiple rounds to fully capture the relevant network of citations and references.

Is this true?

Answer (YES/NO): NO